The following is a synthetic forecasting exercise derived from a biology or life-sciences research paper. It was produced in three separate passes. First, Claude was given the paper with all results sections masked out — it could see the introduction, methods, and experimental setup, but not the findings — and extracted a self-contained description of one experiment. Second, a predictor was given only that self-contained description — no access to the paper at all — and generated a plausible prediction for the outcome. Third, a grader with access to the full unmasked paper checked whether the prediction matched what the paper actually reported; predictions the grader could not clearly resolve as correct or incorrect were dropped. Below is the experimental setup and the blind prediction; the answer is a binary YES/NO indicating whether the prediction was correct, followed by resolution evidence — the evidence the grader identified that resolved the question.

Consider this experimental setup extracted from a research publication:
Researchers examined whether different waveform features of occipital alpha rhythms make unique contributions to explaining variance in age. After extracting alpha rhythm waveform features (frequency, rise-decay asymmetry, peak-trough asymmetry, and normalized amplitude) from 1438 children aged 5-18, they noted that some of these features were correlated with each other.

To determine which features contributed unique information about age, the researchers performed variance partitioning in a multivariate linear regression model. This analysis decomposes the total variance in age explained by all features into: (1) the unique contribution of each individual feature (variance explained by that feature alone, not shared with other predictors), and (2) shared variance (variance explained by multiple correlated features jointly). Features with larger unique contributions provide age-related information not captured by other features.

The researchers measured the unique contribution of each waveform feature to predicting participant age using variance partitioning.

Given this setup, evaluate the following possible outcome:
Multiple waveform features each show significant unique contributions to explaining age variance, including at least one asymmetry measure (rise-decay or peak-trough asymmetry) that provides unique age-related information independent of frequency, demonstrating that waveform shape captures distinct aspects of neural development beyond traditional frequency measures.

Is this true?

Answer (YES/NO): NO